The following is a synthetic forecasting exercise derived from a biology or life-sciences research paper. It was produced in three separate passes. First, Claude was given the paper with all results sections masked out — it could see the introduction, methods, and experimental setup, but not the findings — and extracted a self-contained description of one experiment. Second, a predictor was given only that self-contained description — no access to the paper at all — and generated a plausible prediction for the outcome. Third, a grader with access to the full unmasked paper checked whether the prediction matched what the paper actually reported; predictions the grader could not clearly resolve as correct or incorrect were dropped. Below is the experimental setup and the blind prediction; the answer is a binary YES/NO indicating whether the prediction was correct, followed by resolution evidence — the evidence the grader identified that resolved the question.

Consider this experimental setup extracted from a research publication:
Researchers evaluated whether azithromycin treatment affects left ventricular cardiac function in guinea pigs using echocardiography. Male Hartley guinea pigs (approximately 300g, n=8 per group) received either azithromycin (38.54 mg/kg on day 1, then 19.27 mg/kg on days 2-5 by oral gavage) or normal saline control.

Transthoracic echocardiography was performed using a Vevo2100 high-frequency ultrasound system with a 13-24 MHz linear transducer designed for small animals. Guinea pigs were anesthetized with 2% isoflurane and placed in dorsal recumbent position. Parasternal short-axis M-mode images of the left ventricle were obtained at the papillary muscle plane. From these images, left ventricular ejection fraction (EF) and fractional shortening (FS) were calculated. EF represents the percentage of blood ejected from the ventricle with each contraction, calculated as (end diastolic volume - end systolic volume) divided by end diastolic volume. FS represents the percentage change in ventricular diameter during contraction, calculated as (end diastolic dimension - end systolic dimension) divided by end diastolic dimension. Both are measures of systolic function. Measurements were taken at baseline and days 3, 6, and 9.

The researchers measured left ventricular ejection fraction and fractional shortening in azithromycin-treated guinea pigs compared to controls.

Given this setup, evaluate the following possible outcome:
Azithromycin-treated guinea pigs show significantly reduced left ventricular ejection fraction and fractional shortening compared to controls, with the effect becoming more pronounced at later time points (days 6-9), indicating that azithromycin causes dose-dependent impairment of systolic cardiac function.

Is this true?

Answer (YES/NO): NO